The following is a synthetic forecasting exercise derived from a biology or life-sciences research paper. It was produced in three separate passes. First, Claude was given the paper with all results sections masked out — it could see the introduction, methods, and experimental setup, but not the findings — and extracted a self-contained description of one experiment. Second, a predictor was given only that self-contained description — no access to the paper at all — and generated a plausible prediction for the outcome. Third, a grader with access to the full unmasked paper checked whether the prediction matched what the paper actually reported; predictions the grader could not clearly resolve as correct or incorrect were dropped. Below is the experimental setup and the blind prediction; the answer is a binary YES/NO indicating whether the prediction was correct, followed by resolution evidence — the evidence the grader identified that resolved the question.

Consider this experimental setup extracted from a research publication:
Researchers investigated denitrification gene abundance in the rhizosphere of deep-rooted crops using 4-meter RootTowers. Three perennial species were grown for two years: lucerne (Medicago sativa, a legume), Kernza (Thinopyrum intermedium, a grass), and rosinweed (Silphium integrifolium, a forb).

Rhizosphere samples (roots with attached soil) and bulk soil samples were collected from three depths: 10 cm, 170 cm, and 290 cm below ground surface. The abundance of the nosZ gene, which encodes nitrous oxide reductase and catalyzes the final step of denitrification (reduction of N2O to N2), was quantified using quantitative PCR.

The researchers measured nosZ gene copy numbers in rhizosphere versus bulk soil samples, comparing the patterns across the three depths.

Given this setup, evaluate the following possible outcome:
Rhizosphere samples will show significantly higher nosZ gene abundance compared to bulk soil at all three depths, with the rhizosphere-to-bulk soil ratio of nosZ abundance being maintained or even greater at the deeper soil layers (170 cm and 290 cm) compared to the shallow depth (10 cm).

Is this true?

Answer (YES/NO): NO